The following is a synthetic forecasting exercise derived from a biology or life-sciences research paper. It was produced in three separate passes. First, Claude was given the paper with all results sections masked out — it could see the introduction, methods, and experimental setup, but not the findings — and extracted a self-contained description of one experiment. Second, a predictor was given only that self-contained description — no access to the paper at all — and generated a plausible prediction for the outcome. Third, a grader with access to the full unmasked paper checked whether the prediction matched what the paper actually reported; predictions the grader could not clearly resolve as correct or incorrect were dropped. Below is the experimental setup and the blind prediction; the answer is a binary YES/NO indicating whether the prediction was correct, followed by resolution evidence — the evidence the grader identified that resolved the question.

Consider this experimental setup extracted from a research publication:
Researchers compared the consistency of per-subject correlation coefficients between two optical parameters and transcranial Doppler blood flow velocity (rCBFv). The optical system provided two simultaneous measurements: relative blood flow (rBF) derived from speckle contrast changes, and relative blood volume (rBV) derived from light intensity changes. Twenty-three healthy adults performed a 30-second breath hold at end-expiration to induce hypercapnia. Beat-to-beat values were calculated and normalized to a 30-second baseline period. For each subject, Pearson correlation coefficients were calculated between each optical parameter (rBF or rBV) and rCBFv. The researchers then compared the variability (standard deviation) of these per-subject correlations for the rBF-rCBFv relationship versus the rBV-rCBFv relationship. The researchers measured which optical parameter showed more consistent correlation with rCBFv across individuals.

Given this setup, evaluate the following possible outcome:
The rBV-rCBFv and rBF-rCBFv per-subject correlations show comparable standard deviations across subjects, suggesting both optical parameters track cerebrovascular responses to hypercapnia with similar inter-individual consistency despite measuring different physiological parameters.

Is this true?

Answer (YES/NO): NO